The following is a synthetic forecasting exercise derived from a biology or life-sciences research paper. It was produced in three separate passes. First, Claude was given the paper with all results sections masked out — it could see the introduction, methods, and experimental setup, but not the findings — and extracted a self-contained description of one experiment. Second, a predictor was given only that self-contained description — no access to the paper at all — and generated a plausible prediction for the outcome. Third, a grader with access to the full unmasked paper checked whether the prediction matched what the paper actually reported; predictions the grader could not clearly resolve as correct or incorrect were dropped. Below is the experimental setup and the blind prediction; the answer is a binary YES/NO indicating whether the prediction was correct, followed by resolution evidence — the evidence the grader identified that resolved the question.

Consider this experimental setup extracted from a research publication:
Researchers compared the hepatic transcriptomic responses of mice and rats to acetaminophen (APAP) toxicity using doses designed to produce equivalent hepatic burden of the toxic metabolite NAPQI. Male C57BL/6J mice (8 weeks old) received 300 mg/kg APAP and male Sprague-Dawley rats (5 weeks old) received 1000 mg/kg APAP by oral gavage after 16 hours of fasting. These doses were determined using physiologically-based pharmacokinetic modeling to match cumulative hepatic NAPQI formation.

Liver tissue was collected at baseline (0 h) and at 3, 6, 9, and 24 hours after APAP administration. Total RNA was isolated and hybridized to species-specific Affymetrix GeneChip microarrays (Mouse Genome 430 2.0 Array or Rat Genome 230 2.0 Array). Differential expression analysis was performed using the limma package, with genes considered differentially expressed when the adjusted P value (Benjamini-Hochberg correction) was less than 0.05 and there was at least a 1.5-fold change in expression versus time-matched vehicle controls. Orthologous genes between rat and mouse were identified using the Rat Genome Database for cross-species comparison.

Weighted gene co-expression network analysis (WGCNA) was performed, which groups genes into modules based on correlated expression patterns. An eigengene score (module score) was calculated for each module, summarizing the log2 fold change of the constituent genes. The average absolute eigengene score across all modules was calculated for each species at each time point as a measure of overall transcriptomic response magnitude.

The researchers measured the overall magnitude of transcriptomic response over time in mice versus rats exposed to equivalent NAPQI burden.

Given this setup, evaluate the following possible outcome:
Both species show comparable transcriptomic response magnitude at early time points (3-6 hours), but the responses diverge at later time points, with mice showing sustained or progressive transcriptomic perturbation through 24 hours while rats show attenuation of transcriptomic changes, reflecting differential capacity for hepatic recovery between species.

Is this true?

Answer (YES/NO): NO